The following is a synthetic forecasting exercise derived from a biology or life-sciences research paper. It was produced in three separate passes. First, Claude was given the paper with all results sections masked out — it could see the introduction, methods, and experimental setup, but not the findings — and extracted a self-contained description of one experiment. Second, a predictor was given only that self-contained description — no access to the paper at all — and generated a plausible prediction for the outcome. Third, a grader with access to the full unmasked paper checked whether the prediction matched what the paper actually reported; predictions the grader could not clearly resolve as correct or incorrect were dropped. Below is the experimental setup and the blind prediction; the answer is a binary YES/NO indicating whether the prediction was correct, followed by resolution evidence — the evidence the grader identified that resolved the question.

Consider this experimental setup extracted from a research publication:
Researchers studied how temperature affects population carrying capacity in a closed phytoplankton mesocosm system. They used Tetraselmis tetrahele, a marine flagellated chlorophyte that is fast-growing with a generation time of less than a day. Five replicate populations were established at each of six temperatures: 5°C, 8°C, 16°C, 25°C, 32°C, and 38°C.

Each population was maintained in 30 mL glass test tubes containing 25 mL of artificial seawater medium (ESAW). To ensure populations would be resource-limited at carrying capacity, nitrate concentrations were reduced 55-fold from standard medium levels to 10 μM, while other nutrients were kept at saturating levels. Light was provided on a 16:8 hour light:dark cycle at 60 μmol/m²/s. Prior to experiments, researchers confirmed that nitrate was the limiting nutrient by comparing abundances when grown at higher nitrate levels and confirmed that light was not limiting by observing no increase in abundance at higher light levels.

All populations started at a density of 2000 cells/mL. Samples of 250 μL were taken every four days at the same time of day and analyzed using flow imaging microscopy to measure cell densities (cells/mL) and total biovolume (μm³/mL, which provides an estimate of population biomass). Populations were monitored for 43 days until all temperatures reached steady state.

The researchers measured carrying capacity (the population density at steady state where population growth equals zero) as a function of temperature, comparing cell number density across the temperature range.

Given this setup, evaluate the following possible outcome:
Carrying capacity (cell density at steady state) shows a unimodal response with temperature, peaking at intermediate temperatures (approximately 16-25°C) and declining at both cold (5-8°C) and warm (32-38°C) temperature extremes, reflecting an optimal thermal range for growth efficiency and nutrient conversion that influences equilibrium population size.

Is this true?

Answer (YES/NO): NO